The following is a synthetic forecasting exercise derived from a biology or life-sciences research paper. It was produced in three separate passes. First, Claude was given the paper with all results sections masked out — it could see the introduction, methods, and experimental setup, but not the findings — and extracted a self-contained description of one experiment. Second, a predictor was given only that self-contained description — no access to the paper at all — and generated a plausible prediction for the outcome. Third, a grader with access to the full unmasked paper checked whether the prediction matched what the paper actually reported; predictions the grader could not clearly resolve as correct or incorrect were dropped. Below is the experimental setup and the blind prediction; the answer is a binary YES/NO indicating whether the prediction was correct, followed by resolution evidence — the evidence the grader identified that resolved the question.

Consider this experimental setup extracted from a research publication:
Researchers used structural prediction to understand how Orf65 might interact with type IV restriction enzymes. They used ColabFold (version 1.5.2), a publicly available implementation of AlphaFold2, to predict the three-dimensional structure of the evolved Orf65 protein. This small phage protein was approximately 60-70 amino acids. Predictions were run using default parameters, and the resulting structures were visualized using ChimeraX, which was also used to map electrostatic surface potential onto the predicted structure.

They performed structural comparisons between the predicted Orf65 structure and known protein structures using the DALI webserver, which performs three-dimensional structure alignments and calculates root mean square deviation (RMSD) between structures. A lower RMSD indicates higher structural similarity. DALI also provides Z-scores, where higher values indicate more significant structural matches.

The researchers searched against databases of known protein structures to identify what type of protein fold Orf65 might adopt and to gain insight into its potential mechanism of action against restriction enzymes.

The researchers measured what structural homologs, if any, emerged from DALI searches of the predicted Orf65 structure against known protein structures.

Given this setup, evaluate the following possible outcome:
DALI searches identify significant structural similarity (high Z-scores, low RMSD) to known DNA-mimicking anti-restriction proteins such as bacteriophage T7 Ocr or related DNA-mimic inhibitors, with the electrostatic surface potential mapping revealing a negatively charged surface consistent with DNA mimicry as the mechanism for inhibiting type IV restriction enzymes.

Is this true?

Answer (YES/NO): NO